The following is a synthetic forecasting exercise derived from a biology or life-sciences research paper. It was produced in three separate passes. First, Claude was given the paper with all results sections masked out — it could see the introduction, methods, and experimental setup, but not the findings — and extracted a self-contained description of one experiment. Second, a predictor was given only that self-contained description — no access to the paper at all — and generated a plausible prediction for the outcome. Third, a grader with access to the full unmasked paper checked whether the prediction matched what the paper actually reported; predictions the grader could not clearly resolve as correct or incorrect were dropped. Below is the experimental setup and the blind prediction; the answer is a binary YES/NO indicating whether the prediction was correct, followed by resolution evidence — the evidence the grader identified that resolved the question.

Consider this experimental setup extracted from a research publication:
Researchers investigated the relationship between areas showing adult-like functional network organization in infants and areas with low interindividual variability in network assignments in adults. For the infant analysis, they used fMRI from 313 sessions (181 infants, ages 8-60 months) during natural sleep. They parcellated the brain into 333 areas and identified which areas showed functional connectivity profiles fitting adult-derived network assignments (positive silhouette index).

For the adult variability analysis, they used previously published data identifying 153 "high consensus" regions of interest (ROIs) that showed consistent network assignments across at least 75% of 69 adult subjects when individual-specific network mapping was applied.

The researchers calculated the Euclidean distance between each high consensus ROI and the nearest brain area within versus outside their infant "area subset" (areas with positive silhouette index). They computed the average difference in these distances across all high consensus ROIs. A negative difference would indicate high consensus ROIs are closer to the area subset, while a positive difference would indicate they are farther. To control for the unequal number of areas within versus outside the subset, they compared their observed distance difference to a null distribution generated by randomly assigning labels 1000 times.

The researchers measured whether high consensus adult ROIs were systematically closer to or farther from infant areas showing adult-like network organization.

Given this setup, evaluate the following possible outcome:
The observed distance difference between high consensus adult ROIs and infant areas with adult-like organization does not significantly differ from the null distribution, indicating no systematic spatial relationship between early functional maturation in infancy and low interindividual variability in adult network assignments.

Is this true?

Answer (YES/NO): NO